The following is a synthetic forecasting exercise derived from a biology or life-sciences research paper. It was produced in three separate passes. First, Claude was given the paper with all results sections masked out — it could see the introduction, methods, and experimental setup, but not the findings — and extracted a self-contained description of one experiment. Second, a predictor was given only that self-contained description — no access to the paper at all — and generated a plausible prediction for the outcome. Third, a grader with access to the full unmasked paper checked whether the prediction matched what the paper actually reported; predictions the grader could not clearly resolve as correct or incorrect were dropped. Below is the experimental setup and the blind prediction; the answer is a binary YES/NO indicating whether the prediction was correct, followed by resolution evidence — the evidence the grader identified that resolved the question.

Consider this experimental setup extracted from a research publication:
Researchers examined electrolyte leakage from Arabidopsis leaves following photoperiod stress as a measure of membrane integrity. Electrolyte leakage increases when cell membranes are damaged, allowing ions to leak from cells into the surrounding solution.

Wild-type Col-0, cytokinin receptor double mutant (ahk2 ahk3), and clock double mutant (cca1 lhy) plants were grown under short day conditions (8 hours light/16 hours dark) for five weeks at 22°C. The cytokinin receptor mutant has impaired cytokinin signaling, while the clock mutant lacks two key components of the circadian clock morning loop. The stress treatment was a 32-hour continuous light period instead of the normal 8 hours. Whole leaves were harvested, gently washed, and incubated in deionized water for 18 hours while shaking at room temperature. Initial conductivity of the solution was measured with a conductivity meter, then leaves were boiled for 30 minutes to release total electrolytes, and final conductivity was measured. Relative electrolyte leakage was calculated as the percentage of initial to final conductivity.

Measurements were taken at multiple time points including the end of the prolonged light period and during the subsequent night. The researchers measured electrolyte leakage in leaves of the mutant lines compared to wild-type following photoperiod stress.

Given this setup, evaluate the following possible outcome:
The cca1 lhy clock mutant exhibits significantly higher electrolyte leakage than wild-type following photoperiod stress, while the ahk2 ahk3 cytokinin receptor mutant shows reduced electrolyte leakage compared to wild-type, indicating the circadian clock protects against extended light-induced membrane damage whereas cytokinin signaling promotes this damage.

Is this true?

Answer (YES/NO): NO